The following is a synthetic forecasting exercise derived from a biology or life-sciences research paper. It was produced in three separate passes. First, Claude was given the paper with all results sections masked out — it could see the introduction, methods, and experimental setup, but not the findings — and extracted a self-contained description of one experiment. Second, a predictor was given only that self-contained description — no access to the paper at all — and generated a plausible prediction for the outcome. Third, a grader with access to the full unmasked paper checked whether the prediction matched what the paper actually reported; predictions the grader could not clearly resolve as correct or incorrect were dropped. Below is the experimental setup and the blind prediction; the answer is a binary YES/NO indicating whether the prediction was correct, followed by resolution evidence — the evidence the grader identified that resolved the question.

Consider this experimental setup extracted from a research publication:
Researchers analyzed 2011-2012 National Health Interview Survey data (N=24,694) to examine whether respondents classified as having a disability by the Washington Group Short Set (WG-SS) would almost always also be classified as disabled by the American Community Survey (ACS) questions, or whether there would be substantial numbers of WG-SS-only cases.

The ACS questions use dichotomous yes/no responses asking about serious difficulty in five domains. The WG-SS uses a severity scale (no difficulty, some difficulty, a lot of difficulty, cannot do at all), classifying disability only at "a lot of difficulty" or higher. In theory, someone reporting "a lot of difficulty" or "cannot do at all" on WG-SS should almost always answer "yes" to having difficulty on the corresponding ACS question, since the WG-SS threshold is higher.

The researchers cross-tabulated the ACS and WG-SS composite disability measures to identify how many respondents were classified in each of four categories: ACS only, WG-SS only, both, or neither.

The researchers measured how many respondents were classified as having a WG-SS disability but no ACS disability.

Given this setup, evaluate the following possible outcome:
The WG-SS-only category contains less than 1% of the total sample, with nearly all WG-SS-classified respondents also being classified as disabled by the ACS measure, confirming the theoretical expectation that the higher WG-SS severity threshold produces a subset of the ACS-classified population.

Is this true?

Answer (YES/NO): NO